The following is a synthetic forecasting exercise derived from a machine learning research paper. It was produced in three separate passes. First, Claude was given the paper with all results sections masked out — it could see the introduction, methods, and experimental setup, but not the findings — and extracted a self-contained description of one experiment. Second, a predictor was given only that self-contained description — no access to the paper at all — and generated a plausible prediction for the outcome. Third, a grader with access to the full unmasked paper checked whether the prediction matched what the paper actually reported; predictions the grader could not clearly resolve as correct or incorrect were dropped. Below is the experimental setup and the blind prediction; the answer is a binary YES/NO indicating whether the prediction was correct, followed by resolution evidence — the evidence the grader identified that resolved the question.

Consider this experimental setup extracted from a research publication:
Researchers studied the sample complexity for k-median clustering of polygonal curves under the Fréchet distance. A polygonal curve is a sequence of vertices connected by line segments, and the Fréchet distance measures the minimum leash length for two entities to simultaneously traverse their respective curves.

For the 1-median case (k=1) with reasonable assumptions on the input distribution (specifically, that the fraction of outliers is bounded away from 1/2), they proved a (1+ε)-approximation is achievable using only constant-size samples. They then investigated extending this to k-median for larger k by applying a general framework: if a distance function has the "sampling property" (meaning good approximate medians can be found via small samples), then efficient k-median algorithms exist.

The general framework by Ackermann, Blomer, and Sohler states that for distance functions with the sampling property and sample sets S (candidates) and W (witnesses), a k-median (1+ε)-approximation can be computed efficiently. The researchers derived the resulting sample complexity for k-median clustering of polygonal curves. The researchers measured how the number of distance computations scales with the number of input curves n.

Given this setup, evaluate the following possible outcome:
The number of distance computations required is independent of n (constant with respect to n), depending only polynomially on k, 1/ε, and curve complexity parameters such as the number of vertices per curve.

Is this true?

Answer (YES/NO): NO